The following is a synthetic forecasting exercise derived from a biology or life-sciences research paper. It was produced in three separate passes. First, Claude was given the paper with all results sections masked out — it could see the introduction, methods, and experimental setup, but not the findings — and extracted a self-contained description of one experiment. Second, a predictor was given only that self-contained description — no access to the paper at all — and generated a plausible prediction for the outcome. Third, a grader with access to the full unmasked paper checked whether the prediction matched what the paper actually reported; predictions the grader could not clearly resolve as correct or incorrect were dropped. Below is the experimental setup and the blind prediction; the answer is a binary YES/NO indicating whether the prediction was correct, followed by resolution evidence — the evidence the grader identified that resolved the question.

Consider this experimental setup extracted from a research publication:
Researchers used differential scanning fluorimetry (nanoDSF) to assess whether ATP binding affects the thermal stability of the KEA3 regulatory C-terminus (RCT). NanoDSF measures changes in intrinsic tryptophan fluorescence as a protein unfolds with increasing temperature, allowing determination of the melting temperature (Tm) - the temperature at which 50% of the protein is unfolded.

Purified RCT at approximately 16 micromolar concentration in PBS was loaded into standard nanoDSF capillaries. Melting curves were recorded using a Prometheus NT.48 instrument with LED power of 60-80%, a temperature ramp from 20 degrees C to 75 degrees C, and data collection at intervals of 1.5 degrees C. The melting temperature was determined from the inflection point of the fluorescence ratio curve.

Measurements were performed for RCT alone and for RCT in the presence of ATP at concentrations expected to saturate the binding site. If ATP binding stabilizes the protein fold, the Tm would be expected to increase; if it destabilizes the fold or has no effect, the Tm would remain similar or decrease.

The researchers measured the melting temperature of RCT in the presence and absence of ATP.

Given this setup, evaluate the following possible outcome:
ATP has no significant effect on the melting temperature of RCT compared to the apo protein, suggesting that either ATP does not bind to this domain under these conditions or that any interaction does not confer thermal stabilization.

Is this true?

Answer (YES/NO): NO